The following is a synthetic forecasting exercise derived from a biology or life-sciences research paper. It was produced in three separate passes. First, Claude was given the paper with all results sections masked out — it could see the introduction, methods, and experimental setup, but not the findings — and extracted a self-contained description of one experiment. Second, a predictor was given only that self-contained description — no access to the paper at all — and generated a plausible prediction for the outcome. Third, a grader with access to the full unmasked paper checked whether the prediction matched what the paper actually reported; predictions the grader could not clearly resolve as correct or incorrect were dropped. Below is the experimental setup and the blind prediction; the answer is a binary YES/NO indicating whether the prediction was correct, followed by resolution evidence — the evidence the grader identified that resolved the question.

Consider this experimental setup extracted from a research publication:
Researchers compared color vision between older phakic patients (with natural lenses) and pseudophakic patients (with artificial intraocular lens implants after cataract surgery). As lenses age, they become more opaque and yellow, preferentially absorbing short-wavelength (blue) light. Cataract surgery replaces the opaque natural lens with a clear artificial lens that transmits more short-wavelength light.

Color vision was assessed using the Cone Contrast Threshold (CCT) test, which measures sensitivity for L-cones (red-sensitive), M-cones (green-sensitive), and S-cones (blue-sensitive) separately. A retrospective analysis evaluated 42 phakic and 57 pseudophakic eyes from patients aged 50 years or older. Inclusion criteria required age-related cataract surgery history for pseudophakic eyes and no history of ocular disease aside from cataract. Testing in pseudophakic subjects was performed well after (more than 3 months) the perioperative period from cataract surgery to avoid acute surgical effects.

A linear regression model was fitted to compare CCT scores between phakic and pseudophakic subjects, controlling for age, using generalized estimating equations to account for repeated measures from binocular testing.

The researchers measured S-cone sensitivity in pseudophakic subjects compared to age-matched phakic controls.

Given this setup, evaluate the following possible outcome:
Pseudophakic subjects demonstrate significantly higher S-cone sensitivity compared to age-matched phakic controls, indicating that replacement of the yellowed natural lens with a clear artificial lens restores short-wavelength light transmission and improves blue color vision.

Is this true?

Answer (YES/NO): NO